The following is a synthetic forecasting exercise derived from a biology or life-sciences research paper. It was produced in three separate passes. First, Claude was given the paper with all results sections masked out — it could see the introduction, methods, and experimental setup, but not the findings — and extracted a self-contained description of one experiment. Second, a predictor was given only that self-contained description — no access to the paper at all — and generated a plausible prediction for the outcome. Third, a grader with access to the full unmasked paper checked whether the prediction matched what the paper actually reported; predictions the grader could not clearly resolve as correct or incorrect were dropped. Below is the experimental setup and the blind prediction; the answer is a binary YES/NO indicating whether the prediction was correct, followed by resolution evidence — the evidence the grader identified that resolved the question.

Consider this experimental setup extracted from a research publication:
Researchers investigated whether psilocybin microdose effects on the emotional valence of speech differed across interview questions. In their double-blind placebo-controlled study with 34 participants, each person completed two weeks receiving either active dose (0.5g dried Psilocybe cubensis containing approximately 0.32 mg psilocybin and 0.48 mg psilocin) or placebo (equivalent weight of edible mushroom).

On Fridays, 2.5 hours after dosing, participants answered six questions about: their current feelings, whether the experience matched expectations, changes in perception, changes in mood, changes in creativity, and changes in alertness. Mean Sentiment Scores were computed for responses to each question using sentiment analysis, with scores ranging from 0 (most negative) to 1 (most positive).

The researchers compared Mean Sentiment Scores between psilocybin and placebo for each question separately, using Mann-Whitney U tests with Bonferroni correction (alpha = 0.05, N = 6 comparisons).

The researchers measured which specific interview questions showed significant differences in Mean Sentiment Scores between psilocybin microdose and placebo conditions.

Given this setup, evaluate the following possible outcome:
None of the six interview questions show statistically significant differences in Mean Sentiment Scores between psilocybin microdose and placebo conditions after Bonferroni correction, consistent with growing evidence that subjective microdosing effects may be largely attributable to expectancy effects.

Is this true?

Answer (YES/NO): NO